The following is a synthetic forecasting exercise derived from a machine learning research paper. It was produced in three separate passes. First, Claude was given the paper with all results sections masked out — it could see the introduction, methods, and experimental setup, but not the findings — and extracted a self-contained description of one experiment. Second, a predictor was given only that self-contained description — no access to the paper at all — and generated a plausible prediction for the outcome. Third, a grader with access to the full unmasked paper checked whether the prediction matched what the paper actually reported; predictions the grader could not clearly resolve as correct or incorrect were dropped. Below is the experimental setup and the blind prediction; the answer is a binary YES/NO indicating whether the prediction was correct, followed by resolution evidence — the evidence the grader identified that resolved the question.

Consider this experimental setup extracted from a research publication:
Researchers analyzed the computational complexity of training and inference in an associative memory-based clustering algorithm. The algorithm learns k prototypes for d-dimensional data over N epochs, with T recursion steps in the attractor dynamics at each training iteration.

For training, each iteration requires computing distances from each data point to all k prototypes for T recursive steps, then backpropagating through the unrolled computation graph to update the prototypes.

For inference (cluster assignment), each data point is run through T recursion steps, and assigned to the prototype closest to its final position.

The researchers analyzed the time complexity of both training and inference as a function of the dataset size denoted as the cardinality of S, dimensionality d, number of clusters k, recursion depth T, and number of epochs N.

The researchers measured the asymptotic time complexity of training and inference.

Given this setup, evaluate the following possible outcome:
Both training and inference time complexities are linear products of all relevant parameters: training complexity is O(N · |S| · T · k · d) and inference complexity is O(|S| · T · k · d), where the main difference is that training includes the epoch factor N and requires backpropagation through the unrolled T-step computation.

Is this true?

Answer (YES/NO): YES